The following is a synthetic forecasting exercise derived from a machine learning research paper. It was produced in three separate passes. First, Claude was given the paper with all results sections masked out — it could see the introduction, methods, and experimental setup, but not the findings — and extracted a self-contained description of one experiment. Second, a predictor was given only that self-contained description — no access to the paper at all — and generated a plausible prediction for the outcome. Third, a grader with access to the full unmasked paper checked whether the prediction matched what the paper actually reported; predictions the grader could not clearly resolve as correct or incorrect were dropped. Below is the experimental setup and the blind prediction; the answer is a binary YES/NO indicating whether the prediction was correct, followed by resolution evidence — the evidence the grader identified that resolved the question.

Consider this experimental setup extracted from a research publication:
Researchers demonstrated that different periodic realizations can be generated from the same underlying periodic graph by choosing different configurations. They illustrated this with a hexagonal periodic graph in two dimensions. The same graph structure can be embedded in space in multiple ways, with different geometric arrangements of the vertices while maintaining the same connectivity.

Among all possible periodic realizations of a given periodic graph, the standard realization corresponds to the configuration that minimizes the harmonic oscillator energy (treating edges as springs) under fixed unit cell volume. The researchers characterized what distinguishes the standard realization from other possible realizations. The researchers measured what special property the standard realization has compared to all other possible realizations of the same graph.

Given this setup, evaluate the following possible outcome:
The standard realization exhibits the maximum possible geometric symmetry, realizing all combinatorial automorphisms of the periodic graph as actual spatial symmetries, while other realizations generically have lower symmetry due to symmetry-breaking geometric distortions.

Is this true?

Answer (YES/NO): YES